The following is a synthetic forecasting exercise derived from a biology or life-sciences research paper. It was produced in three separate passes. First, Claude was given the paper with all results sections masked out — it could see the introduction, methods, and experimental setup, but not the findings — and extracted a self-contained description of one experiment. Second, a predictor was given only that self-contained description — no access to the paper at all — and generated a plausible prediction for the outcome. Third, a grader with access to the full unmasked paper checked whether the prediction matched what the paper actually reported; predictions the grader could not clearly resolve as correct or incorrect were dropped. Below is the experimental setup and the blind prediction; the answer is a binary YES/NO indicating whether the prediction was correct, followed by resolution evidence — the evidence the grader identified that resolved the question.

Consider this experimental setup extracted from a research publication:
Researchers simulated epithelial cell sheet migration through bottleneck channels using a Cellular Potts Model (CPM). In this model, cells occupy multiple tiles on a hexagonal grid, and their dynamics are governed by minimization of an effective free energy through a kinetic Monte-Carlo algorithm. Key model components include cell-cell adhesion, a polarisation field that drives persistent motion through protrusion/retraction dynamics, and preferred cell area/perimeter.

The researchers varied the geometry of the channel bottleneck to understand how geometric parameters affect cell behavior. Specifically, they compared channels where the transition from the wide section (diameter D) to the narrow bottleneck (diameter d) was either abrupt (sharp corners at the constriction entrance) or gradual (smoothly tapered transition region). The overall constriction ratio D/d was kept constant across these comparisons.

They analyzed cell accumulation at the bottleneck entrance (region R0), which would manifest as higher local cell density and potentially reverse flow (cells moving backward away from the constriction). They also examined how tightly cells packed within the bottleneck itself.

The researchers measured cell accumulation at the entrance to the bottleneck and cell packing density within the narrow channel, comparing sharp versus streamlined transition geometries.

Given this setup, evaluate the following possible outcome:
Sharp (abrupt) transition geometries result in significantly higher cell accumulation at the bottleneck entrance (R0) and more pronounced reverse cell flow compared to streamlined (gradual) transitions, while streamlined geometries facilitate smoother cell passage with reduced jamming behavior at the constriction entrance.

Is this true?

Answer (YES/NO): YES